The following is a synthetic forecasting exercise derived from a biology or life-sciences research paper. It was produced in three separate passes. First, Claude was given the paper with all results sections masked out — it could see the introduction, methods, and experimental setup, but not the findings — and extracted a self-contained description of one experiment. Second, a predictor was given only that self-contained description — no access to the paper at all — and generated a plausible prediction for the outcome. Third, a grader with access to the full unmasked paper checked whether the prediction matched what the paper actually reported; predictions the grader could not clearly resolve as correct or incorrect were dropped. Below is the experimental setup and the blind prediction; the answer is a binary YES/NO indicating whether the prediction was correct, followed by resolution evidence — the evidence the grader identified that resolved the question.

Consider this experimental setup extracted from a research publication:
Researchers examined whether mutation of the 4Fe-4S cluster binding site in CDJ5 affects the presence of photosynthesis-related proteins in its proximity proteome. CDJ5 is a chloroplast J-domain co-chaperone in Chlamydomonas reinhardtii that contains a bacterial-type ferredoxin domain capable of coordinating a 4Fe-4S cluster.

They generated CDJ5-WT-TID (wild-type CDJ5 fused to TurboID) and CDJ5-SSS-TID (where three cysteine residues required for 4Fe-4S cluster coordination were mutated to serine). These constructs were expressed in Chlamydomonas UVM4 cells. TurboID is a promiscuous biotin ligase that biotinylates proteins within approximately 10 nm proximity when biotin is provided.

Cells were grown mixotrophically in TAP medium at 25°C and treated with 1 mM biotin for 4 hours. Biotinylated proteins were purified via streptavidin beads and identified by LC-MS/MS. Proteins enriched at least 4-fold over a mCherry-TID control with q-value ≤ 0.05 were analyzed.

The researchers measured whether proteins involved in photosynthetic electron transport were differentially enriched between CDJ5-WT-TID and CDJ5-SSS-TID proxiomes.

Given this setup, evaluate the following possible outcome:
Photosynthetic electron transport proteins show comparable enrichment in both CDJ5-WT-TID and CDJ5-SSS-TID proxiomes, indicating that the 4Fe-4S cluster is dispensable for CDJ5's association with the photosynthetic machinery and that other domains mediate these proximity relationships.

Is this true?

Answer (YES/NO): NO